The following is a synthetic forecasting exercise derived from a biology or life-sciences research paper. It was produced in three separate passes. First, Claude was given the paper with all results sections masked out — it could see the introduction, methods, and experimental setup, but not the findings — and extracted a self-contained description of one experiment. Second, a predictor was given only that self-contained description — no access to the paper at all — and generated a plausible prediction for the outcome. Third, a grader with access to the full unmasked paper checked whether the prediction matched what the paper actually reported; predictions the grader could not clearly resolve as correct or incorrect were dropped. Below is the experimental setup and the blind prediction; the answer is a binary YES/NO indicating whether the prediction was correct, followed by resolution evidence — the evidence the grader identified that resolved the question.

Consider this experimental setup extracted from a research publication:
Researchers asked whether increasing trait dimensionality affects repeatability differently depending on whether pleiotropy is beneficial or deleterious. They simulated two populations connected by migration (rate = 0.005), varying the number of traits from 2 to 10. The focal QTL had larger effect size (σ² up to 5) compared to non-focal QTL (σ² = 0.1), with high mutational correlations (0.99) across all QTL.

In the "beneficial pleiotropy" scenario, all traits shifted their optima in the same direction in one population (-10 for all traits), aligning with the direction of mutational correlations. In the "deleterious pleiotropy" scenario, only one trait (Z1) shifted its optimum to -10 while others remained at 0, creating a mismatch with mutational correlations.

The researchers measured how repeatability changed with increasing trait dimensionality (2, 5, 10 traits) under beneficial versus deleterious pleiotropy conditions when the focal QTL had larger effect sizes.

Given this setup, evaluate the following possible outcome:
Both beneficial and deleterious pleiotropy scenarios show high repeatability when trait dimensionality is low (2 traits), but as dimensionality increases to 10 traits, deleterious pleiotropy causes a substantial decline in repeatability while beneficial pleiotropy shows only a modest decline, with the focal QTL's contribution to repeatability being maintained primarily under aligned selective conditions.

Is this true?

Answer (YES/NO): NO